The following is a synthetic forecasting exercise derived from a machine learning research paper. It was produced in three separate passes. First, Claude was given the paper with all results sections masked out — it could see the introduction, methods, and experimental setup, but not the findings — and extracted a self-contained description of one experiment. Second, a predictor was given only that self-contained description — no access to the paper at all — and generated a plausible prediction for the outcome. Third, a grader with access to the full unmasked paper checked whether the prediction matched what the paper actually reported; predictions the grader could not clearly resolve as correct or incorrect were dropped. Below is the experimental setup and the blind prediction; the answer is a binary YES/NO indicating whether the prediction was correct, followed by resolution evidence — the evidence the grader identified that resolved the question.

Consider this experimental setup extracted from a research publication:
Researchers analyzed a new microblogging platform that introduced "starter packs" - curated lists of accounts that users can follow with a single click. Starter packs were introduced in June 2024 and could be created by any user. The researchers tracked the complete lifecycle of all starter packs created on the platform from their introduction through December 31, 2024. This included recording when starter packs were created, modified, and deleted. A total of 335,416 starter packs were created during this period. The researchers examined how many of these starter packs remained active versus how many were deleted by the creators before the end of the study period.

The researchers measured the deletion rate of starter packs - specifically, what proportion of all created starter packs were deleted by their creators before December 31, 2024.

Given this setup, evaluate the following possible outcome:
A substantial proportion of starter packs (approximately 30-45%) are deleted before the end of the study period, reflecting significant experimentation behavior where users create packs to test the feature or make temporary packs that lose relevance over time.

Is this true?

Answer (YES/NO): NO